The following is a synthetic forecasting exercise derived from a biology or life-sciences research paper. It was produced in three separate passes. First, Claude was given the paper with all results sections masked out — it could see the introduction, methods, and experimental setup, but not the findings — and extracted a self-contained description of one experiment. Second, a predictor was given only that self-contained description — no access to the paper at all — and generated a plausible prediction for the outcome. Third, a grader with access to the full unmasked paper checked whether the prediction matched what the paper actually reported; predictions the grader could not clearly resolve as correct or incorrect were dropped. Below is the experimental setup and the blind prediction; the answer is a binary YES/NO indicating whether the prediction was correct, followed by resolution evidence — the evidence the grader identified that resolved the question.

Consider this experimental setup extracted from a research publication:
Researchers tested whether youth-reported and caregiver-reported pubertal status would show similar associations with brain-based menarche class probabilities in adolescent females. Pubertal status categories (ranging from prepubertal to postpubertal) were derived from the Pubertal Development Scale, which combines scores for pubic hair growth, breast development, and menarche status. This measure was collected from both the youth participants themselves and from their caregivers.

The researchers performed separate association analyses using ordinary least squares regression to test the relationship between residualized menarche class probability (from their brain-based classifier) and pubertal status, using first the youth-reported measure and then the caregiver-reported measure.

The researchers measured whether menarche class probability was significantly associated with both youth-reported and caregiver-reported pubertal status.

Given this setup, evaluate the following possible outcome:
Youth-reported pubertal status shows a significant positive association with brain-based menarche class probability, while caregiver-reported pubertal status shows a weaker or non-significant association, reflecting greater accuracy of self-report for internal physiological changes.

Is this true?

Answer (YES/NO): NO